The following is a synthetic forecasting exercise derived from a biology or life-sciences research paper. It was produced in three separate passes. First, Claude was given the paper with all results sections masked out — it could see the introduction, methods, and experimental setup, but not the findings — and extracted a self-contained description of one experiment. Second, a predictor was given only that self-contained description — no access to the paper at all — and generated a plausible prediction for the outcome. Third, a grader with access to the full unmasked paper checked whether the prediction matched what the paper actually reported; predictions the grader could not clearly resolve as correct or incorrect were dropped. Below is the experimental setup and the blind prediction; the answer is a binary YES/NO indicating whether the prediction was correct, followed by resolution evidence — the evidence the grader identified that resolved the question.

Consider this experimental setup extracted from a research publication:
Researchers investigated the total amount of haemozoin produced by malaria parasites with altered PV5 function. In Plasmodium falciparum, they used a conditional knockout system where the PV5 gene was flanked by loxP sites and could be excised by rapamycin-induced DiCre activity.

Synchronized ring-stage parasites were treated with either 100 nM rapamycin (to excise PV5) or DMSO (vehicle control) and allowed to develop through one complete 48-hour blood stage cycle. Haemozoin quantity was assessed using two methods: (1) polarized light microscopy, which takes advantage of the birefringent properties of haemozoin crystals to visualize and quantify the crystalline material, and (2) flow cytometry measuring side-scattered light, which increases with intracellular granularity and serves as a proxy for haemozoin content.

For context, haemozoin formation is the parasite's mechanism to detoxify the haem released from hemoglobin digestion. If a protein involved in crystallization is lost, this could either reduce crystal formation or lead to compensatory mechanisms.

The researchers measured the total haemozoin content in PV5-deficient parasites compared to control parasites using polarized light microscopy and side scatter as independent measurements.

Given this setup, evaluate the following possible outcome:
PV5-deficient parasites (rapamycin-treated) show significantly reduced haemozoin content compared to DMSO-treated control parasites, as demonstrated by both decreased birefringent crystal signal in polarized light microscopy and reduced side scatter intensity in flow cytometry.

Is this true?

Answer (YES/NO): NO